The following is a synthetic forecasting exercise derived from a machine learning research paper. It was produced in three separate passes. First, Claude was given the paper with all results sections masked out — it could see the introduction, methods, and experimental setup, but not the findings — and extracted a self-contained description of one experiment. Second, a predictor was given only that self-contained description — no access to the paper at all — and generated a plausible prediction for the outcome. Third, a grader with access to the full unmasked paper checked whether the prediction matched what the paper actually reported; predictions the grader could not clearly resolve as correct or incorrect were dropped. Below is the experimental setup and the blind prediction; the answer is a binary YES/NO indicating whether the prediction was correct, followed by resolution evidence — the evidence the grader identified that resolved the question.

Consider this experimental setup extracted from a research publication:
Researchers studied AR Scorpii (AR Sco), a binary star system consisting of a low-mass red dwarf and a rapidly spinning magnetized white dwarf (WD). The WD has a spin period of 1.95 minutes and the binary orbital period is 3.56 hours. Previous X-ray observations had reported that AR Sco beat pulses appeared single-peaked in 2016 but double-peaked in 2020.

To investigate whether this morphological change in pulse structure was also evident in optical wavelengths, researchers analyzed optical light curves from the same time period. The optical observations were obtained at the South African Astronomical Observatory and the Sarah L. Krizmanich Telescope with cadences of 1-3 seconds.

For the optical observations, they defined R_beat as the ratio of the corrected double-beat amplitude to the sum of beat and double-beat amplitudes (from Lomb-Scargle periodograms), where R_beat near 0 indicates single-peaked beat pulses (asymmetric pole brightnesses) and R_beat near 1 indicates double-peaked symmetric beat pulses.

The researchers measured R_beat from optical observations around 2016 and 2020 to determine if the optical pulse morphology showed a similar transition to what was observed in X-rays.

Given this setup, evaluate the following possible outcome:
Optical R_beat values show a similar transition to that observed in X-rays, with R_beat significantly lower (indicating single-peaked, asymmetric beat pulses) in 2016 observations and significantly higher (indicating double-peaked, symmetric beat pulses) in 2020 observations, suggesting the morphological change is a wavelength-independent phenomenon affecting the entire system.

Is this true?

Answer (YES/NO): YES